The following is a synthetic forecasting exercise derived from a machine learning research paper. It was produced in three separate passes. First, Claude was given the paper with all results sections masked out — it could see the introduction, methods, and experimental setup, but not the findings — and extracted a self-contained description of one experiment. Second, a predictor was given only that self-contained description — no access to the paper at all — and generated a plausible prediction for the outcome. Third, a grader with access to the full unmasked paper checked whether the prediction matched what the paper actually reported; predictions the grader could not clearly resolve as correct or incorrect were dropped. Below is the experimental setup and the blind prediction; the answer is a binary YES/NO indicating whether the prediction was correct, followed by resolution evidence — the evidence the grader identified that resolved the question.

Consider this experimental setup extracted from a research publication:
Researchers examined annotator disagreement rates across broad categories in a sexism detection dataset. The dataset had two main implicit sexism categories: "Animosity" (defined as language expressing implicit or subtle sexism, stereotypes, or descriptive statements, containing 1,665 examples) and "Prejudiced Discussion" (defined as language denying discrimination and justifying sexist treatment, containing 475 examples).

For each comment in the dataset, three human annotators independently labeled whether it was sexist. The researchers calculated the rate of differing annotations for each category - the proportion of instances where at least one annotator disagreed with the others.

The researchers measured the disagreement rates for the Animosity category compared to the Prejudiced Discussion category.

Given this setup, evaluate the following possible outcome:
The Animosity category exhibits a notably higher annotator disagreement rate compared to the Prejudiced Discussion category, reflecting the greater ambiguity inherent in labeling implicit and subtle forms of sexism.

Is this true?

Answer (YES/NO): NO